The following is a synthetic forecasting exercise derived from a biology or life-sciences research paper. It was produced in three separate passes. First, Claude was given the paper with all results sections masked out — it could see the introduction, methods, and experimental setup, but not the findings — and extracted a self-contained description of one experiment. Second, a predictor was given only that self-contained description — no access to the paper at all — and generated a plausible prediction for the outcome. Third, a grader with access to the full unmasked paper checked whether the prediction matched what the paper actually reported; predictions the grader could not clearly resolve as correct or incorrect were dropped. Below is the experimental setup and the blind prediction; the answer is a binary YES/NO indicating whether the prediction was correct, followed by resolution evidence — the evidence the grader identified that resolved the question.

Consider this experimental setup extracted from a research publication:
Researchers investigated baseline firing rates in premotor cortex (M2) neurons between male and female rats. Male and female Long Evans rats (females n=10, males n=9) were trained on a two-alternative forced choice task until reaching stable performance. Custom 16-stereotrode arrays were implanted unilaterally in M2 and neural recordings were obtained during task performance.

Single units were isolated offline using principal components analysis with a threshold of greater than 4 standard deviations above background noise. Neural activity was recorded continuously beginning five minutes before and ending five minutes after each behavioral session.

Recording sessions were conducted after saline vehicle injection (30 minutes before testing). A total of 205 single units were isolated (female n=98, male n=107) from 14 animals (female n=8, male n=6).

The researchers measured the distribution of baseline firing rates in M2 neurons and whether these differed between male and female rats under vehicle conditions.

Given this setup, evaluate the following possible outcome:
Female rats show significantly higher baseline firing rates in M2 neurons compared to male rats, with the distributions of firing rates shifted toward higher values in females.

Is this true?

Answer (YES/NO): NO